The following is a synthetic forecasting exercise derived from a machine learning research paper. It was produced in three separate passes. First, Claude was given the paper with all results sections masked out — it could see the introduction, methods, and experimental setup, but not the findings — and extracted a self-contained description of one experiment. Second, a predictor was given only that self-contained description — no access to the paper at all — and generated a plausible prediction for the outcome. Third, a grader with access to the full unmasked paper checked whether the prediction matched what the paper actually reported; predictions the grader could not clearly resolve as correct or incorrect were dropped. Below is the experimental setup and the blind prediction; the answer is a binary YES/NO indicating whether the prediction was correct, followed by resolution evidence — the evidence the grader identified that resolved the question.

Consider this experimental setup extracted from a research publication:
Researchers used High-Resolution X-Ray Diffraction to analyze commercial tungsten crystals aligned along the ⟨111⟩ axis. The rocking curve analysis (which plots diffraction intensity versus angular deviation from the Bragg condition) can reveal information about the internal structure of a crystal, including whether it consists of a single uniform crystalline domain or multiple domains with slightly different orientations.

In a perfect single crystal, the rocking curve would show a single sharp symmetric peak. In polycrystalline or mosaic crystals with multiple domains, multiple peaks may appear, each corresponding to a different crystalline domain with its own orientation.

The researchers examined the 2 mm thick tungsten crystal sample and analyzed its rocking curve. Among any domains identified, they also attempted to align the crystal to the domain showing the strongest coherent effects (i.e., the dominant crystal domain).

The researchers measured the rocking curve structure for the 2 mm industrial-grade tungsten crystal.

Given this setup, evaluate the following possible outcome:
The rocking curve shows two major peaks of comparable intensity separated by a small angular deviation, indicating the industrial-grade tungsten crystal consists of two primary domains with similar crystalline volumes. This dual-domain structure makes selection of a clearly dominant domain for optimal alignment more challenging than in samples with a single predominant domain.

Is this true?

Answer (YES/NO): NO